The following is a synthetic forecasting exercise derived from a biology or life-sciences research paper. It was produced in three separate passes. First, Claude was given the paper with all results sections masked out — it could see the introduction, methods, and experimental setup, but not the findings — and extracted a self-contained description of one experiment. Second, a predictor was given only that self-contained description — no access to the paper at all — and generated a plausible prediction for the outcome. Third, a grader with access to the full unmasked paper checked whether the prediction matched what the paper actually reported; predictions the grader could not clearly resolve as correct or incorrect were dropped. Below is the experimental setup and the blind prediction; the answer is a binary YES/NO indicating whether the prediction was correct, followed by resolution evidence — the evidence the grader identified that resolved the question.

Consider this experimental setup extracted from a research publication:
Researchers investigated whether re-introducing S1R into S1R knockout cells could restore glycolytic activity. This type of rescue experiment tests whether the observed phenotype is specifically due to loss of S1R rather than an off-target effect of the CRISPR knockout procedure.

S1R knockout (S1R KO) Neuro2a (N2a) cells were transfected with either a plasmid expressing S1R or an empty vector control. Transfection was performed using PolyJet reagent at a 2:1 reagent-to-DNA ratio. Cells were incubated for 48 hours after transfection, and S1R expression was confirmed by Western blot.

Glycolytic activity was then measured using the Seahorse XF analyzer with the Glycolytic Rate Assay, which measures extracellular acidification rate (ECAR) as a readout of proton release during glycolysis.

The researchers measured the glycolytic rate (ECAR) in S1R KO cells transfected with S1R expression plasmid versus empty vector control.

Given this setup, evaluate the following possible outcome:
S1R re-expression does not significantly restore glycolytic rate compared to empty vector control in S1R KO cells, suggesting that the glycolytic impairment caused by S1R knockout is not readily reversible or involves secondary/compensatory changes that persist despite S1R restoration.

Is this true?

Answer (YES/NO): NO